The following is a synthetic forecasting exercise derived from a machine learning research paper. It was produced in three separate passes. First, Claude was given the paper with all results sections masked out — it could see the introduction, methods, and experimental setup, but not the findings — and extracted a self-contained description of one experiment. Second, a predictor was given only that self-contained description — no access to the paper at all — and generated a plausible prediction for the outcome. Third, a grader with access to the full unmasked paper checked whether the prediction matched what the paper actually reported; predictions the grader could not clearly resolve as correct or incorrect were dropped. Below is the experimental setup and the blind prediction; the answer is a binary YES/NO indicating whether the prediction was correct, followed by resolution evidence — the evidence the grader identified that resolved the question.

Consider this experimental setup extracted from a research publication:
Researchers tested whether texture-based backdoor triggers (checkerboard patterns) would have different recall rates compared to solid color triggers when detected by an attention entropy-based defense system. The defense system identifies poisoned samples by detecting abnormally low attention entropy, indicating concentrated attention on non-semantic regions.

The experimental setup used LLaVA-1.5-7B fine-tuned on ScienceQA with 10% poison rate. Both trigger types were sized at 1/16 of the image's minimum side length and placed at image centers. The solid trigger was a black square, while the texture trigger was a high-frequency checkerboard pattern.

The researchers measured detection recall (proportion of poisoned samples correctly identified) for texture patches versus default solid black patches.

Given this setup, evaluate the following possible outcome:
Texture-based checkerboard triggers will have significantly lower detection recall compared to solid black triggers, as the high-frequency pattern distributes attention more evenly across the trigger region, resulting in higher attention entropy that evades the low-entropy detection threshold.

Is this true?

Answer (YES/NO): NO